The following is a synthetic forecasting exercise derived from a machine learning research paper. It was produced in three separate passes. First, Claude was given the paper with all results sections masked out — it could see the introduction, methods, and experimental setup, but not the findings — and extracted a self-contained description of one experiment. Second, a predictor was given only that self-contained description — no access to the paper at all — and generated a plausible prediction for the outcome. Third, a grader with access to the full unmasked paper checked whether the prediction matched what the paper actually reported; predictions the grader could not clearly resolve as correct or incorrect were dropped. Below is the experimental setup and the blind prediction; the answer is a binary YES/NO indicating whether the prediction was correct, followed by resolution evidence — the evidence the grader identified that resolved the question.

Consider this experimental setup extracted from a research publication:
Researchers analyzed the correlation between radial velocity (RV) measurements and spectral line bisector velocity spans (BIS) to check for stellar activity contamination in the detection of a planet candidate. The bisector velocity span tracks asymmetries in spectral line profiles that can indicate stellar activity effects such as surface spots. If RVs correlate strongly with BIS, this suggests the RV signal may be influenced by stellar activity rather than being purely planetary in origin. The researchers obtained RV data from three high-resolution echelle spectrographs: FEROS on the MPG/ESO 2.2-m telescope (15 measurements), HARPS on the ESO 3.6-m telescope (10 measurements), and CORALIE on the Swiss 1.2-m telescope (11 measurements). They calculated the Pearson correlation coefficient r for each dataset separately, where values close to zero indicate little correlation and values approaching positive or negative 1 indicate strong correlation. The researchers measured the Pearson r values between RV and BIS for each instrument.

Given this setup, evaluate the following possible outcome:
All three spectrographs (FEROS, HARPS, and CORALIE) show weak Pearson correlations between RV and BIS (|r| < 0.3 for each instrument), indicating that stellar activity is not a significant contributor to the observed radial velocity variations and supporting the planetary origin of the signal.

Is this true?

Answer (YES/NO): NO